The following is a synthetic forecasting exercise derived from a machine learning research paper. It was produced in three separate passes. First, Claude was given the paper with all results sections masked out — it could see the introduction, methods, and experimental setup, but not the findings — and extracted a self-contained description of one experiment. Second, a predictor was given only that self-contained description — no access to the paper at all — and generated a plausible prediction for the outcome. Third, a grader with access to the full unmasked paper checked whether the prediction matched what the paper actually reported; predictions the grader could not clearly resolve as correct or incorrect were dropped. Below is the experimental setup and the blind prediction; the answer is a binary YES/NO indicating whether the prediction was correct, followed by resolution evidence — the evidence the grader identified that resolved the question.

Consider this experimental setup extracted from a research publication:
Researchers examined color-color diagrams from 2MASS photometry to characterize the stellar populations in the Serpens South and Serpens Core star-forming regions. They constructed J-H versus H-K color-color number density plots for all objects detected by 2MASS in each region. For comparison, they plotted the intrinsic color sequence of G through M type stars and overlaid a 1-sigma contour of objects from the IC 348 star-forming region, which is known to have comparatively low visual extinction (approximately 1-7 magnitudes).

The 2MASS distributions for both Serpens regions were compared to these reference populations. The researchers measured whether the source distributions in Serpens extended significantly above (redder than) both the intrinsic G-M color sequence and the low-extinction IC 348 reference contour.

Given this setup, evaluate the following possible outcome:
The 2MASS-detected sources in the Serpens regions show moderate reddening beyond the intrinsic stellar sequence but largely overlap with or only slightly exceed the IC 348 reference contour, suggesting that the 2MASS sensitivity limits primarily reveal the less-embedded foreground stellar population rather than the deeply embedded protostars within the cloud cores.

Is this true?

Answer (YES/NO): NO